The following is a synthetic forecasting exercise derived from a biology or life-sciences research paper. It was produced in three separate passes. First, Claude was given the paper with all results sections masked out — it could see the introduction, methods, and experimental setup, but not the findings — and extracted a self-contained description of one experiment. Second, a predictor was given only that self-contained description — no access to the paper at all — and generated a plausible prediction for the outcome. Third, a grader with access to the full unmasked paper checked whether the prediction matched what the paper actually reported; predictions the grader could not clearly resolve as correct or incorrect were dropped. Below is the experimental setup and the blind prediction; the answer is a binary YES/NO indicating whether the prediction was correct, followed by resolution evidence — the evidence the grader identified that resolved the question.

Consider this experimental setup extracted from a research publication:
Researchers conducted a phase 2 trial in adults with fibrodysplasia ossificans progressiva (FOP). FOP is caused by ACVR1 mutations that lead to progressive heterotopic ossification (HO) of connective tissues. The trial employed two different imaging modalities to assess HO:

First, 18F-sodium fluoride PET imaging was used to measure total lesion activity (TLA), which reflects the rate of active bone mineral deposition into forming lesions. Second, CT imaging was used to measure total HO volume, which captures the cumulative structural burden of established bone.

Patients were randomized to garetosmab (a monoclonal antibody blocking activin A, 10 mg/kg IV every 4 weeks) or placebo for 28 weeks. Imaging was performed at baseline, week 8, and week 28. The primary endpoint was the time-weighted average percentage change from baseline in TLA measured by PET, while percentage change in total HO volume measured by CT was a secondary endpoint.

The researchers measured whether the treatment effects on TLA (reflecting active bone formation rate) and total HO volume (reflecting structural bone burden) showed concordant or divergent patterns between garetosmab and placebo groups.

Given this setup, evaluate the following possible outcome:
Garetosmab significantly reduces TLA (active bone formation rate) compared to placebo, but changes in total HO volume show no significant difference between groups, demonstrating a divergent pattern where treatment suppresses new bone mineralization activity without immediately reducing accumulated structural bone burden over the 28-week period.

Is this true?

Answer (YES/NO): NO